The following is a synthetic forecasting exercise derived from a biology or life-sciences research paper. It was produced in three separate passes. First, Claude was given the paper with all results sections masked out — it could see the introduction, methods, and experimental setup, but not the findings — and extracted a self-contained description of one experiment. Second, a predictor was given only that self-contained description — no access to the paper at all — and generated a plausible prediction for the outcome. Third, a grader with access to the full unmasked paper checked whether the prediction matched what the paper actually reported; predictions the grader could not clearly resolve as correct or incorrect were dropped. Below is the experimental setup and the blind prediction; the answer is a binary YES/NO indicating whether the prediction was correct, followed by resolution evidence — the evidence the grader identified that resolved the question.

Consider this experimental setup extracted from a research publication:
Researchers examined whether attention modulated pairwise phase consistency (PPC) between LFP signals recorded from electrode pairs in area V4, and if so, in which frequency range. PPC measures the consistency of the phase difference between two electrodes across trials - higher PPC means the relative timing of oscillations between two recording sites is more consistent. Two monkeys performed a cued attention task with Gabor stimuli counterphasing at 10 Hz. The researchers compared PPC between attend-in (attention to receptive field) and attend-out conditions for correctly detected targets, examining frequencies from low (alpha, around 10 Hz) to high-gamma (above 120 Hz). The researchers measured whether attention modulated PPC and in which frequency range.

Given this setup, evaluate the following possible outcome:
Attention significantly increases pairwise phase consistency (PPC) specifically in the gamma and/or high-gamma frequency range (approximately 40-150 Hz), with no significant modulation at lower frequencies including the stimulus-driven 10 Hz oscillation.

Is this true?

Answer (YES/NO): NO